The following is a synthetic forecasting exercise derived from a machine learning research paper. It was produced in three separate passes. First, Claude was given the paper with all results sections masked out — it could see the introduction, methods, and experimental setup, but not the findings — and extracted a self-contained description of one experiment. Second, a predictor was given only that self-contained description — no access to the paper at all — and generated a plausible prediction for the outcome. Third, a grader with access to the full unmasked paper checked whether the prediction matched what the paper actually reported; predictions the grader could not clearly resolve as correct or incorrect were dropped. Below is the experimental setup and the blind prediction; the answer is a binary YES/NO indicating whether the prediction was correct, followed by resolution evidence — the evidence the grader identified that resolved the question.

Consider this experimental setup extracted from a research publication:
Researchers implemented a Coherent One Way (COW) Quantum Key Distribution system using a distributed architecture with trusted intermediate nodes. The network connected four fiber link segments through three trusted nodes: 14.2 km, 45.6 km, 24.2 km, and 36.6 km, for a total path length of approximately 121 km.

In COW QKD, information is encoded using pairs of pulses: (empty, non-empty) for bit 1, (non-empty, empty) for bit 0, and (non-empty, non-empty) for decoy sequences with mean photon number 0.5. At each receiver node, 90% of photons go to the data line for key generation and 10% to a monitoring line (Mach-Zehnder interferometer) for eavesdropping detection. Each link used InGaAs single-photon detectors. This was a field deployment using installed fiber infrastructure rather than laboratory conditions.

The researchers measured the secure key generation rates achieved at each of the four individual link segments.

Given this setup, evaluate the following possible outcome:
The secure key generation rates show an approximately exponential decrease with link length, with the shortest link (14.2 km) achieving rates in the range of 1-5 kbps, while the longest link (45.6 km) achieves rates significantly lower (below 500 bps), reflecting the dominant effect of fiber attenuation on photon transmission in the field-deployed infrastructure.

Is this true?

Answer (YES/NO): NO